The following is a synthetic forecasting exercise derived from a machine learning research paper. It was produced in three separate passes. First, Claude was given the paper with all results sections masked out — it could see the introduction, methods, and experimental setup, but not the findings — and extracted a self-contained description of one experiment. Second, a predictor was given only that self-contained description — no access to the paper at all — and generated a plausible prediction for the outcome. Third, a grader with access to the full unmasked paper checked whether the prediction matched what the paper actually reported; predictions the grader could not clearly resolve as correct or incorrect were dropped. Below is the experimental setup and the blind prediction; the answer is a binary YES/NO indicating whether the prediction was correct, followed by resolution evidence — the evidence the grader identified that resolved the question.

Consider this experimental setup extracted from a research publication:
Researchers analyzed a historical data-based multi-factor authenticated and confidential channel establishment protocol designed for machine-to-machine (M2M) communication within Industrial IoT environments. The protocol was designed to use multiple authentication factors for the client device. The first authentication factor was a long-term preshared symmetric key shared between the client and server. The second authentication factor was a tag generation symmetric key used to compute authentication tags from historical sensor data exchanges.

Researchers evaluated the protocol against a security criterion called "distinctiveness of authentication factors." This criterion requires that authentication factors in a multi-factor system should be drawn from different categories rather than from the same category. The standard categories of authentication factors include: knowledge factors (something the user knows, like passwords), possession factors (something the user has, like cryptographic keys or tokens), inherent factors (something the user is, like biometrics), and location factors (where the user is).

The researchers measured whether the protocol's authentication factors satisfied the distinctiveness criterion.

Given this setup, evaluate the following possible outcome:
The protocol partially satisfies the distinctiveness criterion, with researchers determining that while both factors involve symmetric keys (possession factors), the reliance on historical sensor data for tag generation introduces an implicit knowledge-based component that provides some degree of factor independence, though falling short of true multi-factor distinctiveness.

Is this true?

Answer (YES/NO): NO